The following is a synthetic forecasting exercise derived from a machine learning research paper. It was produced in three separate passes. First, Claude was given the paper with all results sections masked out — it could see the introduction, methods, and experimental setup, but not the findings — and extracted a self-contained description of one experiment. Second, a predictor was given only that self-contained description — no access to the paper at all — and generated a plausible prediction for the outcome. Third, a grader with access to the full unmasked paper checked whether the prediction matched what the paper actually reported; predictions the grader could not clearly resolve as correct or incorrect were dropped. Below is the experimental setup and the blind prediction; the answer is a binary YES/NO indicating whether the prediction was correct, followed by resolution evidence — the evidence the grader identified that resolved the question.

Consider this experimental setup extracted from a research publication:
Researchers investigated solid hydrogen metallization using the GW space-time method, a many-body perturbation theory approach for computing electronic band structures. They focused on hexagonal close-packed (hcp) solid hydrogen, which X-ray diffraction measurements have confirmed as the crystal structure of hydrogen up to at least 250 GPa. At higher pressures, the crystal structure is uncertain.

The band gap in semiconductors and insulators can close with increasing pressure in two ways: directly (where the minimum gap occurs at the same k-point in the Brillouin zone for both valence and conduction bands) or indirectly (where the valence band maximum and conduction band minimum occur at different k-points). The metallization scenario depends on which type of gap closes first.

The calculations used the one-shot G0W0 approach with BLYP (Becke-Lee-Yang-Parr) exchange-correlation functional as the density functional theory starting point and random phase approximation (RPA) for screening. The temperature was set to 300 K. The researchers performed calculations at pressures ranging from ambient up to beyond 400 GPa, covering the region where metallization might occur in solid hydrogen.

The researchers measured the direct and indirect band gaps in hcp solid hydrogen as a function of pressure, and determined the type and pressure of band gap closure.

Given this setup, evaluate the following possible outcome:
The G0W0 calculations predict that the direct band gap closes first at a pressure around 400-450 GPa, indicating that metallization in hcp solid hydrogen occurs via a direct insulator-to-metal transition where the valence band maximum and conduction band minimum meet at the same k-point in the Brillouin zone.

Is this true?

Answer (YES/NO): NO